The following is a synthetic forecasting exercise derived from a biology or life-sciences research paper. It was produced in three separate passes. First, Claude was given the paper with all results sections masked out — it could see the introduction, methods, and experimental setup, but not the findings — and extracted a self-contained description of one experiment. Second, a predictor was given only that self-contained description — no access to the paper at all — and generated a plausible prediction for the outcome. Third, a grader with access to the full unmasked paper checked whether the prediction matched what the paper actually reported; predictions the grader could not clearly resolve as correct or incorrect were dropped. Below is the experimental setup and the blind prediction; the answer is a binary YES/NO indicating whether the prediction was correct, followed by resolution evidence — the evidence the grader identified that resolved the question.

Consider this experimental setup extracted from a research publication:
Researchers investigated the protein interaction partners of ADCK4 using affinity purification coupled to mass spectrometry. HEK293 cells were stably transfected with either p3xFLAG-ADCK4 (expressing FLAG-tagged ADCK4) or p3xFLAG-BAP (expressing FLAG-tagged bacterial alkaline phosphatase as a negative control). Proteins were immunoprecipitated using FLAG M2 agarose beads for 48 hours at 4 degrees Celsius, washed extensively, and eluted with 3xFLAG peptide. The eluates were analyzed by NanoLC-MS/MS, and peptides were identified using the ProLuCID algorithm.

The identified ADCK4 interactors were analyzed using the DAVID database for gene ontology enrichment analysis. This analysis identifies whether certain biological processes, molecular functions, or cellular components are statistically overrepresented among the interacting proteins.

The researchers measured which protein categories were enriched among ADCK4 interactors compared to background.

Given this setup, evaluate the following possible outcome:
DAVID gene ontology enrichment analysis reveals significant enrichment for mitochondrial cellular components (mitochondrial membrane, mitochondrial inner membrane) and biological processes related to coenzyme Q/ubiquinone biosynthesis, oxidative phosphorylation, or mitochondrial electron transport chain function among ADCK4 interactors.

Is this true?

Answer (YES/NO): NO